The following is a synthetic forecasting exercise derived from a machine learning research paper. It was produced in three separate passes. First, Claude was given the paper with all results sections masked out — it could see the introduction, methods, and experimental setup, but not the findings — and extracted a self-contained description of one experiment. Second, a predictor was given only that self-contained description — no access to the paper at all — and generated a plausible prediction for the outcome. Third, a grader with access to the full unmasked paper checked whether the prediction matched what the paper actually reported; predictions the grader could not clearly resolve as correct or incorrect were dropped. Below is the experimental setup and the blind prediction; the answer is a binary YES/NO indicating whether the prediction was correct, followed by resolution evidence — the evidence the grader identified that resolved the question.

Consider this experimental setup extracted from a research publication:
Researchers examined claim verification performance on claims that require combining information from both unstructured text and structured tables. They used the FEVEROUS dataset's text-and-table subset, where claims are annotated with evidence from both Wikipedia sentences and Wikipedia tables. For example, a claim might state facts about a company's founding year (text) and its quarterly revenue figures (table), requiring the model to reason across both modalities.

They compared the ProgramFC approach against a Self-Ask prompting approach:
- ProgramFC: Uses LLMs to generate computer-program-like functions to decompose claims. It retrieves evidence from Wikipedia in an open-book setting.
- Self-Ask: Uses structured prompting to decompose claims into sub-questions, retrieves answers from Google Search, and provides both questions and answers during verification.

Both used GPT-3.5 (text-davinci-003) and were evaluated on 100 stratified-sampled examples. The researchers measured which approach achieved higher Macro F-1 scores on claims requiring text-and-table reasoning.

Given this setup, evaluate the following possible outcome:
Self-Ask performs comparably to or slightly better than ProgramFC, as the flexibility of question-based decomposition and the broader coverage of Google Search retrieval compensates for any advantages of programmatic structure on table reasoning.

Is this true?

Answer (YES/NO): YES